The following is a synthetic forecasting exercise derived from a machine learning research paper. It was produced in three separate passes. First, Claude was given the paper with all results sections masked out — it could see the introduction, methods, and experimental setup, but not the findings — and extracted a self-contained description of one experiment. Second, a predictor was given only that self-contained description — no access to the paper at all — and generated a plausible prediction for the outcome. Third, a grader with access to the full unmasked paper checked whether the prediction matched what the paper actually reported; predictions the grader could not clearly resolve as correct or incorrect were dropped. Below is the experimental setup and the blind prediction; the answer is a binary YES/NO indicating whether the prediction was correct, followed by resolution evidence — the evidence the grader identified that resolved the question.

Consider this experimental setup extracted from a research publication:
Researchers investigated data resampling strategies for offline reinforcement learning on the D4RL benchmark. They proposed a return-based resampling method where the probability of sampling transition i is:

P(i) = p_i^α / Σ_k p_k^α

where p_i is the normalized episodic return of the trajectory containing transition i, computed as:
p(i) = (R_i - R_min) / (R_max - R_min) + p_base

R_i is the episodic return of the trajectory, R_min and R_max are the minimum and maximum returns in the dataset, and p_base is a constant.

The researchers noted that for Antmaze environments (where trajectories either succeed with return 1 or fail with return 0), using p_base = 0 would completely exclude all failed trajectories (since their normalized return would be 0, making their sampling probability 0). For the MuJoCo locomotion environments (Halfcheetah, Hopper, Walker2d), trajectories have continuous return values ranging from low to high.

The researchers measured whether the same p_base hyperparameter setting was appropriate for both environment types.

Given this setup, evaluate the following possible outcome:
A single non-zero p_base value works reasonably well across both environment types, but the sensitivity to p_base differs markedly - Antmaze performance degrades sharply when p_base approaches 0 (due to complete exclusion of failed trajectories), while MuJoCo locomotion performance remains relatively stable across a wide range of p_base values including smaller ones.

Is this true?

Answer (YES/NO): NO